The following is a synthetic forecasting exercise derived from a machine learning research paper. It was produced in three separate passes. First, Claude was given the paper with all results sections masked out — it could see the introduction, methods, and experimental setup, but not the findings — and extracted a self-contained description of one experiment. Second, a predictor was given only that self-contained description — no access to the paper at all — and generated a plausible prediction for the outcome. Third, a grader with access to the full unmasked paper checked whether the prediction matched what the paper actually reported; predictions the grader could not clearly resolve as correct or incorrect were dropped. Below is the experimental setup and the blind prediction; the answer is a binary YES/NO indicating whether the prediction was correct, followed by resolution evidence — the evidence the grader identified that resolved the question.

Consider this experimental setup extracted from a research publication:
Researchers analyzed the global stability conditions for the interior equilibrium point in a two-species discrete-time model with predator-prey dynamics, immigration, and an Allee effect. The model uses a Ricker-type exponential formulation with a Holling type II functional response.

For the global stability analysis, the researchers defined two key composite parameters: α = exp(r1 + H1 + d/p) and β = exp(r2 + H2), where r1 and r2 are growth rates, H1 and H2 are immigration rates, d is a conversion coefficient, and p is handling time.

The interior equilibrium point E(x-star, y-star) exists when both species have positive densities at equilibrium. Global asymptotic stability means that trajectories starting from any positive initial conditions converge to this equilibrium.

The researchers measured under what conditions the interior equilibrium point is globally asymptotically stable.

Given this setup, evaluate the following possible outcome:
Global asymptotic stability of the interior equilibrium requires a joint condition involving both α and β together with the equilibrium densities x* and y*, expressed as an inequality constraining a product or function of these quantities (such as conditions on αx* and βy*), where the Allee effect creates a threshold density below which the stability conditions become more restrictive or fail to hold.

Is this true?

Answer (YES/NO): NO